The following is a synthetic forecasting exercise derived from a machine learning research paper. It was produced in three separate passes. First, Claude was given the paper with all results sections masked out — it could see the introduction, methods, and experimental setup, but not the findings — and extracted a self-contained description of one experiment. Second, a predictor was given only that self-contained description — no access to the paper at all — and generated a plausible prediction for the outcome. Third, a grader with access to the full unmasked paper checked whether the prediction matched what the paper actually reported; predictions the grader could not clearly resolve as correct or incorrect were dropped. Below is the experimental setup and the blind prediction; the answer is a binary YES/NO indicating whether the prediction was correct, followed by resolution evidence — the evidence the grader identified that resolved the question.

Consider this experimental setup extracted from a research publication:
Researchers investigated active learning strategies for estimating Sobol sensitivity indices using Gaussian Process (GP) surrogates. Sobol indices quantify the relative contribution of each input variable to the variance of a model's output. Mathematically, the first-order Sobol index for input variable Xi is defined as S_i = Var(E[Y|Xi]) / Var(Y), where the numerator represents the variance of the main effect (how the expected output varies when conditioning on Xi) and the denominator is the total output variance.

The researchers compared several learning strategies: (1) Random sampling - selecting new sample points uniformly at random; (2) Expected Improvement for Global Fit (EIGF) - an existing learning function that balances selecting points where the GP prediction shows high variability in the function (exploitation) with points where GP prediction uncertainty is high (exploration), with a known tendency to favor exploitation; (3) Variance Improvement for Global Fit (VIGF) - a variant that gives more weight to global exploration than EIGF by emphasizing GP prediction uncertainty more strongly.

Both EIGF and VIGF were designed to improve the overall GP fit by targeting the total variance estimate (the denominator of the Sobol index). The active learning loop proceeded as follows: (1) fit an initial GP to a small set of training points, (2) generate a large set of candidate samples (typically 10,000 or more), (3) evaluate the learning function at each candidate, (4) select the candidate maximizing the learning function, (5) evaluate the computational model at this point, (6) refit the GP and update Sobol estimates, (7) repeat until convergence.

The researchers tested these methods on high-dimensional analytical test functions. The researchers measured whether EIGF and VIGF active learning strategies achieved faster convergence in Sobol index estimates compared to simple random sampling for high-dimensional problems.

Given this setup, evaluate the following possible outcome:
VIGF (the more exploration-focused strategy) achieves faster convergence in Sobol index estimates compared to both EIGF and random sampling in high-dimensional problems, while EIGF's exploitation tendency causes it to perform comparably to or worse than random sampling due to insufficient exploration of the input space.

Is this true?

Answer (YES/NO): NO